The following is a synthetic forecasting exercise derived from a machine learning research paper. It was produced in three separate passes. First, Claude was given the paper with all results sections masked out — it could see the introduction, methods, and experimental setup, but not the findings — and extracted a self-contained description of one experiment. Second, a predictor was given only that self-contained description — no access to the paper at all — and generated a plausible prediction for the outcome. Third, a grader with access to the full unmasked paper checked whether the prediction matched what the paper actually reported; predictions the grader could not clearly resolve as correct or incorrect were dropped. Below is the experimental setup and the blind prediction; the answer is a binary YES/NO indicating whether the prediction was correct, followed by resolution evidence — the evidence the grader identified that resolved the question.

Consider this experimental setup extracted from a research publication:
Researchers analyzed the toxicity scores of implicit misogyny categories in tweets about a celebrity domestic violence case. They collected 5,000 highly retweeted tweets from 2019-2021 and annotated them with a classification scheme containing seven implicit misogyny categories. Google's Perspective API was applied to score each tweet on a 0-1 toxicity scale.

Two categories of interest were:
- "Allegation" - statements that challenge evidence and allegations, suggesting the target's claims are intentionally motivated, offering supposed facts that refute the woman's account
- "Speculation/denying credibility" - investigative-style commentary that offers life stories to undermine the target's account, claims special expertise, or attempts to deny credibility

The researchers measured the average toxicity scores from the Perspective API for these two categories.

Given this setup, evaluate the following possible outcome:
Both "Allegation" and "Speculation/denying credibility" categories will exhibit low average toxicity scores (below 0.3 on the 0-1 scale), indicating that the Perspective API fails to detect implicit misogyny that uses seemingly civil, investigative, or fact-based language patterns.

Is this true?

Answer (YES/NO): NO